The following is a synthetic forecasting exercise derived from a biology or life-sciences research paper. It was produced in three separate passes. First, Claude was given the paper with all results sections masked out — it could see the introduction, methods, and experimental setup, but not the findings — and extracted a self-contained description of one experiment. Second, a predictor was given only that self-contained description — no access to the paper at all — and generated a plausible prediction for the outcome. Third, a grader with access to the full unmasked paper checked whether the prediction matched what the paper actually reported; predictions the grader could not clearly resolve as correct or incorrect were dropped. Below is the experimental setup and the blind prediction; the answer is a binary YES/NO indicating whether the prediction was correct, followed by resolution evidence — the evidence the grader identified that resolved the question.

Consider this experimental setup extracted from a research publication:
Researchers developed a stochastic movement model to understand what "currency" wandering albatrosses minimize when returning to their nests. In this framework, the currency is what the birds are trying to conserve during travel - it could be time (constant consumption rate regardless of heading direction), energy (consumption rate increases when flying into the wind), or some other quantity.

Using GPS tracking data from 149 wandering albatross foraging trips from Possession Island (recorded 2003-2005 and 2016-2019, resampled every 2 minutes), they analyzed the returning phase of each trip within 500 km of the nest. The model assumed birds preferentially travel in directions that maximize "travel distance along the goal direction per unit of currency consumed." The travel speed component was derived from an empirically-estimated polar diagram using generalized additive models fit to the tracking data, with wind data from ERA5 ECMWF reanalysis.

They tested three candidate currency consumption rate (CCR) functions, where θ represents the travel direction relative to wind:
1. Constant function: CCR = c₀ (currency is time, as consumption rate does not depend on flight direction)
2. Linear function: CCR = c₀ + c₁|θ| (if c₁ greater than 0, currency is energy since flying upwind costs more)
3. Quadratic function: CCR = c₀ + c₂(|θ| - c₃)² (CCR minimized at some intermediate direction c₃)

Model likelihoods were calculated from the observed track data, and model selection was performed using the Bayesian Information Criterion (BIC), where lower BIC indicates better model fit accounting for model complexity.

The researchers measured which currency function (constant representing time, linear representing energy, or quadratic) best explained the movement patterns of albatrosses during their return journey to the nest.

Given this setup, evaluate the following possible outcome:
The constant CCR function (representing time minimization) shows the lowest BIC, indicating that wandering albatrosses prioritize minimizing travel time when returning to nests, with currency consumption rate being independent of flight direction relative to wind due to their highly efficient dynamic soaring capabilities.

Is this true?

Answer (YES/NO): NO